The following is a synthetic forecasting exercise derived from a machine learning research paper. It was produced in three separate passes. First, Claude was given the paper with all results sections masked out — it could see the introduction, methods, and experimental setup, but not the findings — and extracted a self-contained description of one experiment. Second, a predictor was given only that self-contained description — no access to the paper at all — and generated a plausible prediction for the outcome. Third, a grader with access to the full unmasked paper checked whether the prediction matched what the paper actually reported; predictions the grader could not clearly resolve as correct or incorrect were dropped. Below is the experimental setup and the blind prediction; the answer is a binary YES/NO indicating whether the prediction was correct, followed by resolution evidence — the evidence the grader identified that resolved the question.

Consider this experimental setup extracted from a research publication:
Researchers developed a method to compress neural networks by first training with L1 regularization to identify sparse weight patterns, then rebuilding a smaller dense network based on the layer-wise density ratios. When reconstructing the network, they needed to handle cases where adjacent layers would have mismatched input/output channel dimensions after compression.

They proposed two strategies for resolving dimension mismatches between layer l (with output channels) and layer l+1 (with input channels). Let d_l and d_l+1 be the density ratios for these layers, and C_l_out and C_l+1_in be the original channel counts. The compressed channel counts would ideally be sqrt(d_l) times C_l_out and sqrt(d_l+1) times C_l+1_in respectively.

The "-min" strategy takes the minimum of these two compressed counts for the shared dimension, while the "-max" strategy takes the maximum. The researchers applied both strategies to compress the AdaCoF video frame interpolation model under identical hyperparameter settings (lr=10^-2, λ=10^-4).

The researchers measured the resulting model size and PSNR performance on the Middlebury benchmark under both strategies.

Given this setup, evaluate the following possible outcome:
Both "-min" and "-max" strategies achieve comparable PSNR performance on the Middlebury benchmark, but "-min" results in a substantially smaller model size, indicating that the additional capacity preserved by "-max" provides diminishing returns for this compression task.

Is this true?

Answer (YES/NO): NO